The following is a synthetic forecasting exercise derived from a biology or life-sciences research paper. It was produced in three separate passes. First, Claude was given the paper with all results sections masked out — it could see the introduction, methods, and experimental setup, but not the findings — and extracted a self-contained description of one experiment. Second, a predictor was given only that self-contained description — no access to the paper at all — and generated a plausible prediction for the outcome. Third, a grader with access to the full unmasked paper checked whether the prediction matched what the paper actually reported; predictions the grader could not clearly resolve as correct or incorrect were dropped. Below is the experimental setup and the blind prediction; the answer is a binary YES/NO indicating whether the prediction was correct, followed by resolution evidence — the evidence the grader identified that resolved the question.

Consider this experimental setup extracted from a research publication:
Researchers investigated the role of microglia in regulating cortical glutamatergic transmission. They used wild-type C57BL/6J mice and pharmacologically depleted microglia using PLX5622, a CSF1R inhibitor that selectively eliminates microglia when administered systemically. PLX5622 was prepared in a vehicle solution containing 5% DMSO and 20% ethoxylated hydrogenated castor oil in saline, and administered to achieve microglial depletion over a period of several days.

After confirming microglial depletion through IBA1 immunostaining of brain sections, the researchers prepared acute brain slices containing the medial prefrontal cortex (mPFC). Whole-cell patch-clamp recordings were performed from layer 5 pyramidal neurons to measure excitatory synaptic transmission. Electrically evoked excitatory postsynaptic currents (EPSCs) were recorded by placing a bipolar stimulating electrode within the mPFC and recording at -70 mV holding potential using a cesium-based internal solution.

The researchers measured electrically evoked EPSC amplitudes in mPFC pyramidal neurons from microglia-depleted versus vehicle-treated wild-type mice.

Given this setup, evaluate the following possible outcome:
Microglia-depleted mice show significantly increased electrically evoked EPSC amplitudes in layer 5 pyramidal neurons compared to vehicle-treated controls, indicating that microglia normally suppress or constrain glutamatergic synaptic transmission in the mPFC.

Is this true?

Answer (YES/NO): YES